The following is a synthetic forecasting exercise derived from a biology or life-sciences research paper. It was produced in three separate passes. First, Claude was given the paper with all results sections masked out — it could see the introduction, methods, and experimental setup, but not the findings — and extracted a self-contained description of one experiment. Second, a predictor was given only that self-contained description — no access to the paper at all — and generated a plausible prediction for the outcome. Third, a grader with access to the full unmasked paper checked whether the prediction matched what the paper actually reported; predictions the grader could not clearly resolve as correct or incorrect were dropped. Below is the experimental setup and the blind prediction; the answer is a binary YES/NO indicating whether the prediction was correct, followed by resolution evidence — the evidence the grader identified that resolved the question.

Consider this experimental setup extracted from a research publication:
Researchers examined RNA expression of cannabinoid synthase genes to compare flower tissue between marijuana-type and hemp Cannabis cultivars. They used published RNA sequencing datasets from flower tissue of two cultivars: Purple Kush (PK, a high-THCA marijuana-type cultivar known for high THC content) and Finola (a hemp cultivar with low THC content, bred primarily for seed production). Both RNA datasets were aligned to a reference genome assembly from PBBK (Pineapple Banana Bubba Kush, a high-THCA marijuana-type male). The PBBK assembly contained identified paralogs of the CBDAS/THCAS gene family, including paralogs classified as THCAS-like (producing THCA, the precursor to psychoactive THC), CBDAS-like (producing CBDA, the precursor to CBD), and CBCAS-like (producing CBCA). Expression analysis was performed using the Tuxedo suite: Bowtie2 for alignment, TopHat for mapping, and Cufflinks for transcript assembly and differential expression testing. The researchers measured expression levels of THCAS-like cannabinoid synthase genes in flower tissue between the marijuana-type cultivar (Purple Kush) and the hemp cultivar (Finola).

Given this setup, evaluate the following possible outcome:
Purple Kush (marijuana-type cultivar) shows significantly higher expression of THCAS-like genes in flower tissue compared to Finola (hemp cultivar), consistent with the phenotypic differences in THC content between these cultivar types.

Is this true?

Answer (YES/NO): YES